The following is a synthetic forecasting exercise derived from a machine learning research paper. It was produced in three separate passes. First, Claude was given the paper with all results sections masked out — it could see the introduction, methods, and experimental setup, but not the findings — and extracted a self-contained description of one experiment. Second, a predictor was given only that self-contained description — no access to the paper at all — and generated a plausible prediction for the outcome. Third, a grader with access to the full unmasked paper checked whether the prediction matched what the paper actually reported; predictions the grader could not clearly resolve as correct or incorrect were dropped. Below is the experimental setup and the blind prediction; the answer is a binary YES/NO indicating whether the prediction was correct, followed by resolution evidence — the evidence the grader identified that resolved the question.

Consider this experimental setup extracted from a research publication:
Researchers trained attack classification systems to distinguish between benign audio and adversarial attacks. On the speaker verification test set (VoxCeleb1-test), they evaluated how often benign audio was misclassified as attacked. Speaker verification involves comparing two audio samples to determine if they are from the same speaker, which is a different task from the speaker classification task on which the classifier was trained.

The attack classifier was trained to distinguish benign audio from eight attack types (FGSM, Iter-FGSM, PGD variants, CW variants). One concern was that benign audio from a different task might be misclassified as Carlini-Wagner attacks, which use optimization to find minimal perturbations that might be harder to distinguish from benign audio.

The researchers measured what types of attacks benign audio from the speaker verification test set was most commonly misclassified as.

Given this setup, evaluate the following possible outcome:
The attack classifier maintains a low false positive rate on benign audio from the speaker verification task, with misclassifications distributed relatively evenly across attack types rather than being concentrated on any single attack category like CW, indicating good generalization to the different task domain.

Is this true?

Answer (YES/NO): NO